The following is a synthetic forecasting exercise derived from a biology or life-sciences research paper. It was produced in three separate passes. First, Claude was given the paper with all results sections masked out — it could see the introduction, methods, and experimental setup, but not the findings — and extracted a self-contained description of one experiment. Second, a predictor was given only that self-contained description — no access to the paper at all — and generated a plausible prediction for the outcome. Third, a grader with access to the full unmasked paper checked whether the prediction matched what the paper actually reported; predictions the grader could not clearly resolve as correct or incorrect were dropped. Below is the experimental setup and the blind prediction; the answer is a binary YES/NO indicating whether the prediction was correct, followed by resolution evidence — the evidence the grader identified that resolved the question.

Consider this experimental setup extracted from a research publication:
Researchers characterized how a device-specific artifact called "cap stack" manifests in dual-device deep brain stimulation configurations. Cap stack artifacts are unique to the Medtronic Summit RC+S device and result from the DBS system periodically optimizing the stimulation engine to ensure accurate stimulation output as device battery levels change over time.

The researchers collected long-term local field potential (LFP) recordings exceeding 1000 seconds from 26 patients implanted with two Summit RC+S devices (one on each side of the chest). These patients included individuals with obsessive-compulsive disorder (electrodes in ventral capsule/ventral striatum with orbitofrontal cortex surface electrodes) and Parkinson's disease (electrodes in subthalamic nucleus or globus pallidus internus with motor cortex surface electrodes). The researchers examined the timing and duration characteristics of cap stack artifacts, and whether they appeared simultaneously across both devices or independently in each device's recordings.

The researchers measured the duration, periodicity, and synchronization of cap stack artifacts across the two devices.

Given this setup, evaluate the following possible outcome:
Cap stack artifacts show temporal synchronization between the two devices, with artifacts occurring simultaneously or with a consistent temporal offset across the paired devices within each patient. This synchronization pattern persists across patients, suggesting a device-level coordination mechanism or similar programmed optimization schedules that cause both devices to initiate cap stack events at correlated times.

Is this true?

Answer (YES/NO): NO